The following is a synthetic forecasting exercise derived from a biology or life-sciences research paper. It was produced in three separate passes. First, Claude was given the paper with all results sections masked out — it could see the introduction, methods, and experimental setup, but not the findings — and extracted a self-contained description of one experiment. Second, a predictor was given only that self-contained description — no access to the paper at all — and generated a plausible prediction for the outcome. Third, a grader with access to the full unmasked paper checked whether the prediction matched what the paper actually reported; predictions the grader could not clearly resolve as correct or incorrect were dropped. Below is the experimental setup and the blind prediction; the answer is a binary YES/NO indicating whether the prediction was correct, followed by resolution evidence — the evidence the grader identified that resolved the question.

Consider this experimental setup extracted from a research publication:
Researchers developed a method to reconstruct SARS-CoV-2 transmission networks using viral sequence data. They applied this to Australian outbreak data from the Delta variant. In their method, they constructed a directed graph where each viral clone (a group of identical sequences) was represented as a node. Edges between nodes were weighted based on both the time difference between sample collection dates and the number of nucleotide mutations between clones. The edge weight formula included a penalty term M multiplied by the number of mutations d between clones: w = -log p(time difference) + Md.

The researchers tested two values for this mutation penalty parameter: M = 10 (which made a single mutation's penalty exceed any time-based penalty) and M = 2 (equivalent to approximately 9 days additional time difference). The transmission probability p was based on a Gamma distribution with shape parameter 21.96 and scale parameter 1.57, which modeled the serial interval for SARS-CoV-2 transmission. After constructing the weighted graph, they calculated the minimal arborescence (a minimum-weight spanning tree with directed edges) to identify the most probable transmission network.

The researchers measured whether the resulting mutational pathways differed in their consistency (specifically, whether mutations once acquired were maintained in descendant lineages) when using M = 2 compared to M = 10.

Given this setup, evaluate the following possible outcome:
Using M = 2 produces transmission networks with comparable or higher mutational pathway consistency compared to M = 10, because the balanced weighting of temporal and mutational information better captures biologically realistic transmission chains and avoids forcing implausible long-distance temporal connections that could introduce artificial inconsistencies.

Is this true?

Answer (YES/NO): NO